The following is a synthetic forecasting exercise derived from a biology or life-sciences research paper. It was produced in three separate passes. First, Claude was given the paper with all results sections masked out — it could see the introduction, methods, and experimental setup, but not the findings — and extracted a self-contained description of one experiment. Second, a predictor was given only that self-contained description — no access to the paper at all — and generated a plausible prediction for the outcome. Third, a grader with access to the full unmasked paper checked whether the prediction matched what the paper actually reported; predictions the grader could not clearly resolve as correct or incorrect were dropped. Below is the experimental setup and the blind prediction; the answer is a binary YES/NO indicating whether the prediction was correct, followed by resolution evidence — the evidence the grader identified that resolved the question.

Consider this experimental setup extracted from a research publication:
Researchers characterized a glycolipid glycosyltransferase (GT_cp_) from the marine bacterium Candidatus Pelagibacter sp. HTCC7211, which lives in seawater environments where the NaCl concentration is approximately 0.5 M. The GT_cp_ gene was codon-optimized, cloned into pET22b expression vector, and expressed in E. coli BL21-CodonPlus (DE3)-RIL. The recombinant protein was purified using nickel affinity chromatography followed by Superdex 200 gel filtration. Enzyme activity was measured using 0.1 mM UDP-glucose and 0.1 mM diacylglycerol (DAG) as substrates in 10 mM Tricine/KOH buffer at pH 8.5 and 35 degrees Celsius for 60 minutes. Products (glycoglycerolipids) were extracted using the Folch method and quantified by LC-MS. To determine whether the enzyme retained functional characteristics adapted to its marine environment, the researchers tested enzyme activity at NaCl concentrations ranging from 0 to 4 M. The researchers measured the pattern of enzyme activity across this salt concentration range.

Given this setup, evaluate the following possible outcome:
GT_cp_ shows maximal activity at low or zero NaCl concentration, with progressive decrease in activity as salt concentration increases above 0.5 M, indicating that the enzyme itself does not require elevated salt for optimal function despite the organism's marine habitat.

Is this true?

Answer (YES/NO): YES